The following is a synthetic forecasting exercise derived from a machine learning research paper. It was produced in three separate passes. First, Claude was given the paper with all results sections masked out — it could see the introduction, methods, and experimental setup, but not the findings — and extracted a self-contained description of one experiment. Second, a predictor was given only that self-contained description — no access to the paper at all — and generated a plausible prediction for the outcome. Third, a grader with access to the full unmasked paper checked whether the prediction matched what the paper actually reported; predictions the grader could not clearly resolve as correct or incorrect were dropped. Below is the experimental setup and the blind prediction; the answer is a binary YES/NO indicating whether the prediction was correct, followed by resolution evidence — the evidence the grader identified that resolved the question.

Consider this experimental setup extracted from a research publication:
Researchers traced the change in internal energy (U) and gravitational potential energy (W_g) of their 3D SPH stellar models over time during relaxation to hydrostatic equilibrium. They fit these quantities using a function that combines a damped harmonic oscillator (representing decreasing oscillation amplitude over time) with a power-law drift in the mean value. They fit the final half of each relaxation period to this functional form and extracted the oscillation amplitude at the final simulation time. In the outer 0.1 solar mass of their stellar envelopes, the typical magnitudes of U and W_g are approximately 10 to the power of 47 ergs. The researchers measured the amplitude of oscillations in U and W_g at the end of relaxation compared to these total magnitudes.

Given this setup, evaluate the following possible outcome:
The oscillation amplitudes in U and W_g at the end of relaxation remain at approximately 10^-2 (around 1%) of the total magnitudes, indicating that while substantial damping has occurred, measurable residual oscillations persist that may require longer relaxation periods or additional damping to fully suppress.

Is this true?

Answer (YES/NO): YES